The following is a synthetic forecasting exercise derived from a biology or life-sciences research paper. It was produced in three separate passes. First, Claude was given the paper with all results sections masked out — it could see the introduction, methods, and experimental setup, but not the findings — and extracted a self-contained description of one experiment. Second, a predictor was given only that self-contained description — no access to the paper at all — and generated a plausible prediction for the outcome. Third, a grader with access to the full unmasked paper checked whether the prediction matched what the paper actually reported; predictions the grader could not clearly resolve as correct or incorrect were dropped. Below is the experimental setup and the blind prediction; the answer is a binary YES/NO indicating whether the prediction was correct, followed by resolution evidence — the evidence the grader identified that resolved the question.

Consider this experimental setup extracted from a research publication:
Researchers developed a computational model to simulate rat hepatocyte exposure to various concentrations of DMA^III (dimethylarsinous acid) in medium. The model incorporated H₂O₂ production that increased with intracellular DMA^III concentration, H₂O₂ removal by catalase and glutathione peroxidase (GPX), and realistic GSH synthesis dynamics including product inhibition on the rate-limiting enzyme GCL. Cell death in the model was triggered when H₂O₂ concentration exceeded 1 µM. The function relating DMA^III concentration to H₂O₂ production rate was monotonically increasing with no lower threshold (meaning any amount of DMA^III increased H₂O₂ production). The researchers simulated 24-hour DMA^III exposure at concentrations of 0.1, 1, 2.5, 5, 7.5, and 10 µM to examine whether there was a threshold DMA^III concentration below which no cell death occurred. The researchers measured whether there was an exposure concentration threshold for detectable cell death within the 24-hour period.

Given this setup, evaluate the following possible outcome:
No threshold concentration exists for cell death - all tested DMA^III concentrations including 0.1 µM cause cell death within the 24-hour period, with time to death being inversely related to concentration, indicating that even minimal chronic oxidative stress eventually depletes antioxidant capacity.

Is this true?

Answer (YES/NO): NO